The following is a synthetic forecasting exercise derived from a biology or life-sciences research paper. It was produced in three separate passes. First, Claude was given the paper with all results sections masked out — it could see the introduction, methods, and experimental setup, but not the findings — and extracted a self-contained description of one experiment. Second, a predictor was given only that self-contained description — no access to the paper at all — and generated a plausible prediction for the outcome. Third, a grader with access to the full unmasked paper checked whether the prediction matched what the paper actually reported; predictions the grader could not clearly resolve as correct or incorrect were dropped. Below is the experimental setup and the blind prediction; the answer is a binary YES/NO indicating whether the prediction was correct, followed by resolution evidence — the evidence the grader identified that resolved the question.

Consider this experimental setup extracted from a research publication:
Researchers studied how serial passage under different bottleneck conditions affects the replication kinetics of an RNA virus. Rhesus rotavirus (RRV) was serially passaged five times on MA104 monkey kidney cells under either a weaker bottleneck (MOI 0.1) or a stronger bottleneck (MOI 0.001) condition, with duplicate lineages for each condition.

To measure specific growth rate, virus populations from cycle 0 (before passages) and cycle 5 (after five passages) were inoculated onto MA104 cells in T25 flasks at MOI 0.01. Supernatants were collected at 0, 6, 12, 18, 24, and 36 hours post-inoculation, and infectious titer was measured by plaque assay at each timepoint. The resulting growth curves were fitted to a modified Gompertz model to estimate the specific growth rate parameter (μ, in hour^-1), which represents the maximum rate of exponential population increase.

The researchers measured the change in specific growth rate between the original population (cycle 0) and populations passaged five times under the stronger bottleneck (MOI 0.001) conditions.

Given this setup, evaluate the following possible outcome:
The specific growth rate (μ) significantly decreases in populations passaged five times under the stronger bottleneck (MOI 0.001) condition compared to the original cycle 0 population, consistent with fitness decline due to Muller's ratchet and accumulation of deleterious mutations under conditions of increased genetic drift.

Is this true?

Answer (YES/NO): NO